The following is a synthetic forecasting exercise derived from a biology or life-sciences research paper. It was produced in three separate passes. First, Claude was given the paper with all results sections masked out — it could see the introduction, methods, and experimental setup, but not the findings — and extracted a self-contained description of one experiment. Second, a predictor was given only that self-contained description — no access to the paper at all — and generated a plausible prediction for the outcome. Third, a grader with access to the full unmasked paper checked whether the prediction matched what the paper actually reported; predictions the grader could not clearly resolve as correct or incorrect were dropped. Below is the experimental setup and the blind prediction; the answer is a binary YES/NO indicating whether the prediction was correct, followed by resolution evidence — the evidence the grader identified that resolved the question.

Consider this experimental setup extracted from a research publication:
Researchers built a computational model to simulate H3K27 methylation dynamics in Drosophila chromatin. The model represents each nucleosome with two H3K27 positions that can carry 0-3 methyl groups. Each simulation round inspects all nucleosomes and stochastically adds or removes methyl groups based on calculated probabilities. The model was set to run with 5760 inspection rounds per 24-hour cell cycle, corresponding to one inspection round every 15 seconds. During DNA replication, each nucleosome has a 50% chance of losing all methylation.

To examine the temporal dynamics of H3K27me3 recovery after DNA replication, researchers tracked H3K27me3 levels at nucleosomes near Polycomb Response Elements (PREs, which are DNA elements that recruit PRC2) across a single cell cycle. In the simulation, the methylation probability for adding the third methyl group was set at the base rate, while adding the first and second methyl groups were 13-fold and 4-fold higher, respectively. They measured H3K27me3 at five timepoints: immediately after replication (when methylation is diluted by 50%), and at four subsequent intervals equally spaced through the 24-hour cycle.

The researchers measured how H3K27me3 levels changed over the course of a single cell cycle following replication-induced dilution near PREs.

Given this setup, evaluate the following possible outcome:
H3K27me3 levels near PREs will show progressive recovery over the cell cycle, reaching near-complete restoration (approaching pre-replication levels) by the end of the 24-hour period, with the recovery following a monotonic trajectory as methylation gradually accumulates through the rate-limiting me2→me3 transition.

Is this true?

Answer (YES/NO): YES